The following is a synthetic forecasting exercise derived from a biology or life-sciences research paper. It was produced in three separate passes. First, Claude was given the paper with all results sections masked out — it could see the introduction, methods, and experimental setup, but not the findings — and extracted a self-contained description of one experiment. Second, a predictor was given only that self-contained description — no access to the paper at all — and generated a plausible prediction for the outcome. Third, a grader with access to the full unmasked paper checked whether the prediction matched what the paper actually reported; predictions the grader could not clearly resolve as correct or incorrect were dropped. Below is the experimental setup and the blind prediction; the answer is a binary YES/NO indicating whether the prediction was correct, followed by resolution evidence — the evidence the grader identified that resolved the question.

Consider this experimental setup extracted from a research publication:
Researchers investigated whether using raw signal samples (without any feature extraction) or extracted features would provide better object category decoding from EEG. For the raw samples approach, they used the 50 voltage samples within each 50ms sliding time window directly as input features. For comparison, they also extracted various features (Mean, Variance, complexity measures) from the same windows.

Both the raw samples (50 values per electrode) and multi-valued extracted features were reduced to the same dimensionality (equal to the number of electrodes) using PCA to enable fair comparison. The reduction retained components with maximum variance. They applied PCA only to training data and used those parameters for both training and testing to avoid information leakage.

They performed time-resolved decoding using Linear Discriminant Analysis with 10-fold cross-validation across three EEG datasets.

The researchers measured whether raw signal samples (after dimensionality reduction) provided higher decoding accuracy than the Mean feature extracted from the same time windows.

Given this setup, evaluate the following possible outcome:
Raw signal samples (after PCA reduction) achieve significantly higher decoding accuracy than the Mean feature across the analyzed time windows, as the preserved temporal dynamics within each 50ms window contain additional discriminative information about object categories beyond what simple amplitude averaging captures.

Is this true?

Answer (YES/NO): YES